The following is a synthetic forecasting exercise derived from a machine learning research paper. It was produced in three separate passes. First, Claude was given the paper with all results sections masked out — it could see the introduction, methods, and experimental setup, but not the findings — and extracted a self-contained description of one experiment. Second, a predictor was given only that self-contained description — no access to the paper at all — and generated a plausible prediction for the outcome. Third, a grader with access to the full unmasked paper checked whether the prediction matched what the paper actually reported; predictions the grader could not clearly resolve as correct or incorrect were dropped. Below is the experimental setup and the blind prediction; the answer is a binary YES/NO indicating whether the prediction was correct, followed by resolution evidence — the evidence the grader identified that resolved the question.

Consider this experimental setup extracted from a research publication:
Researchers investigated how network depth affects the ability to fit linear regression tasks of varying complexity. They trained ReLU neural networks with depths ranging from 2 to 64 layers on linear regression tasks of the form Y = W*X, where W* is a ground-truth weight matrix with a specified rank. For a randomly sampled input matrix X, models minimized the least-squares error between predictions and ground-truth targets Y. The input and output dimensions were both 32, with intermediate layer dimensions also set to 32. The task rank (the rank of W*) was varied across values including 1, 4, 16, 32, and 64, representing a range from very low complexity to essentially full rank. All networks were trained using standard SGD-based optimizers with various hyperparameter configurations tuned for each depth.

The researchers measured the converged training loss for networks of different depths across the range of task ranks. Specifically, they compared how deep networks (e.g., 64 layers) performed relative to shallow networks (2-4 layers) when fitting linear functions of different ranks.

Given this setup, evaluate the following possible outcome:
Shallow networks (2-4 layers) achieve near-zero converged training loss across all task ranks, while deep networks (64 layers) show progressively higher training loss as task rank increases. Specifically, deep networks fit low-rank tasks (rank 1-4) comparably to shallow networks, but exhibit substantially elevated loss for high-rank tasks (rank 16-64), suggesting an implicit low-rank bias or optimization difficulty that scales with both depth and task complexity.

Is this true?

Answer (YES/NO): YES